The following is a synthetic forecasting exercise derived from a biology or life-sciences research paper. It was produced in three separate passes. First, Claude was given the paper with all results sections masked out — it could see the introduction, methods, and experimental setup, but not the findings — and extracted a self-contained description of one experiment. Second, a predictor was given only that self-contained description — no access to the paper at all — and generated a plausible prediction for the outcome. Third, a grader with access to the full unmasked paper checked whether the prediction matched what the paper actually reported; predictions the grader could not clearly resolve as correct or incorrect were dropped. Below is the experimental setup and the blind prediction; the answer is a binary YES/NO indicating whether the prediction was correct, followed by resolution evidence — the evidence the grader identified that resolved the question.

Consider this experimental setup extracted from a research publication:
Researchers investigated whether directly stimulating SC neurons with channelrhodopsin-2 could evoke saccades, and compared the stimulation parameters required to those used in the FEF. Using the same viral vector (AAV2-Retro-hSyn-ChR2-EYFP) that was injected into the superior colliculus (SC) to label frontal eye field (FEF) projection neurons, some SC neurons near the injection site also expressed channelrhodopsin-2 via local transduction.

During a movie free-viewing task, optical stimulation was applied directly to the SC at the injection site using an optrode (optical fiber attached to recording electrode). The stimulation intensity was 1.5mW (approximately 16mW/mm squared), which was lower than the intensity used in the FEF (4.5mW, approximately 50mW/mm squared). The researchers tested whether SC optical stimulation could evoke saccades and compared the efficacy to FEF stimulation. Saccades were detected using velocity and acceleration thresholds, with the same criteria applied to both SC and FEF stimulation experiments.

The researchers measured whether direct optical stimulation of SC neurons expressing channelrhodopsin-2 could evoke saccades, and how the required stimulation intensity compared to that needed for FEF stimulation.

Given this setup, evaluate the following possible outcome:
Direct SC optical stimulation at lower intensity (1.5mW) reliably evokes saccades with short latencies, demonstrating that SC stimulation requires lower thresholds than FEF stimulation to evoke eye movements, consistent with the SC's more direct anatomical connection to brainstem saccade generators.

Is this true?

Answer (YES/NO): YES